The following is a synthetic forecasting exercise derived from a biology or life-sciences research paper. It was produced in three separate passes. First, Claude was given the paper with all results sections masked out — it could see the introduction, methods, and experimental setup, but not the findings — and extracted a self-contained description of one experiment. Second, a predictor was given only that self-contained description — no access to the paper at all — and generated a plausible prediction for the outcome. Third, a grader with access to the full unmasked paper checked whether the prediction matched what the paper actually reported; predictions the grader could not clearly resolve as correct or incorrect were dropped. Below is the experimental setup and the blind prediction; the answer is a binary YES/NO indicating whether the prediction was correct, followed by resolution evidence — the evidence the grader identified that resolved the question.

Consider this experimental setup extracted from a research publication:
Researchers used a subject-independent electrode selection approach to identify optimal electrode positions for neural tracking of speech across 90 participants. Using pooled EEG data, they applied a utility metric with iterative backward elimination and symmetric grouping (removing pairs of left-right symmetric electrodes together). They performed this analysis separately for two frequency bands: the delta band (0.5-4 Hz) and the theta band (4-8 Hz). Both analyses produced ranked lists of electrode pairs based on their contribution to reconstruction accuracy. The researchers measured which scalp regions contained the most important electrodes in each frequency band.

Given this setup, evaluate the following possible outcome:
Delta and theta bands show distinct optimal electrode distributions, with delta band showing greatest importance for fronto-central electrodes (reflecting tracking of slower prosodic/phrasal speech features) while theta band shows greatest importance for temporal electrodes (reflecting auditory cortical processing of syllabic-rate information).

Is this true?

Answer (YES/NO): NO